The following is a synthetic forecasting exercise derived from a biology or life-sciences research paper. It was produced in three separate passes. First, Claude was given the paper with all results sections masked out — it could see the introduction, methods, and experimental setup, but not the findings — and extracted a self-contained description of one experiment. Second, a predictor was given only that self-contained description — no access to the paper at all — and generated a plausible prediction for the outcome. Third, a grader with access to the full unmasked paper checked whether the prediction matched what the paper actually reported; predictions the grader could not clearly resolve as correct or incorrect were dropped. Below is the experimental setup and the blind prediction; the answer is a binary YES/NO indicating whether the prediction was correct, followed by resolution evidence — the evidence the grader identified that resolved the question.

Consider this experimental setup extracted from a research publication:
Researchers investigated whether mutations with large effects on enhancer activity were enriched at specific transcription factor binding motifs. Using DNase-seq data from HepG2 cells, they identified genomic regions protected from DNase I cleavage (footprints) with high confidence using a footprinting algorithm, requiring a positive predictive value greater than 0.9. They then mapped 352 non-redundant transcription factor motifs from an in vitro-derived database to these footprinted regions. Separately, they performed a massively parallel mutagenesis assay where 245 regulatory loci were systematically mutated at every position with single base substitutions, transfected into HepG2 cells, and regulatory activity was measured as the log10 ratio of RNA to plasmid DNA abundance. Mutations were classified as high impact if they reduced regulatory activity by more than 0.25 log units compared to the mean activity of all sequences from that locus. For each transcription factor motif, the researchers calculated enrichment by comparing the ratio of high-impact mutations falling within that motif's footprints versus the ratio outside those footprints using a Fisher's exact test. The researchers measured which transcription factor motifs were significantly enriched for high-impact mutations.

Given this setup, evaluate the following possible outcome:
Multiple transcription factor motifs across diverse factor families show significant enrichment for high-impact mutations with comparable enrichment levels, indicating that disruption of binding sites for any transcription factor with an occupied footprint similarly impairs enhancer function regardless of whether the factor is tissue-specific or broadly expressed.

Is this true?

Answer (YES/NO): NO